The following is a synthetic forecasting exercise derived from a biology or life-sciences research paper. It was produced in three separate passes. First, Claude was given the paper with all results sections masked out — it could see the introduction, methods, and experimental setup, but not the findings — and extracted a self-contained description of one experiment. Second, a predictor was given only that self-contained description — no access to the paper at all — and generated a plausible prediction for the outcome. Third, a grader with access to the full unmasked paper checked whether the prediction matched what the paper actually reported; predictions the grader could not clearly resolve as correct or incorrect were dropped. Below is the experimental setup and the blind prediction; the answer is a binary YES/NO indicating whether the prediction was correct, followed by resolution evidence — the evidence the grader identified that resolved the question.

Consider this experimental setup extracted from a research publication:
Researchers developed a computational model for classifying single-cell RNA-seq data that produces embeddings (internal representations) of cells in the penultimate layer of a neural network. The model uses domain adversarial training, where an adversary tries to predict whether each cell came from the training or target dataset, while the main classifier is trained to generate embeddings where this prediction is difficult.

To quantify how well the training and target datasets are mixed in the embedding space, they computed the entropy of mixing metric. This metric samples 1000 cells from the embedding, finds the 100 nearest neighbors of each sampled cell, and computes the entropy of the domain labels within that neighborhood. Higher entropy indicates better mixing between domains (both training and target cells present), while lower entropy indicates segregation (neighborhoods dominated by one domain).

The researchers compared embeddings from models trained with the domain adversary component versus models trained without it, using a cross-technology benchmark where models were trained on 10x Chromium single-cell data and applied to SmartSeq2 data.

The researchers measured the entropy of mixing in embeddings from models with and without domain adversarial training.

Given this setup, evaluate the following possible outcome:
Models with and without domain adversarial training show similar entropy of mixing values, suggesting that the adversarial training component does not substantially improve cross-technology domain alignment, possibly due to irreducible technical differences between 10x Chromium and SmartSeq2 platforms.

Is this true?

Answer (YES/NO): NO